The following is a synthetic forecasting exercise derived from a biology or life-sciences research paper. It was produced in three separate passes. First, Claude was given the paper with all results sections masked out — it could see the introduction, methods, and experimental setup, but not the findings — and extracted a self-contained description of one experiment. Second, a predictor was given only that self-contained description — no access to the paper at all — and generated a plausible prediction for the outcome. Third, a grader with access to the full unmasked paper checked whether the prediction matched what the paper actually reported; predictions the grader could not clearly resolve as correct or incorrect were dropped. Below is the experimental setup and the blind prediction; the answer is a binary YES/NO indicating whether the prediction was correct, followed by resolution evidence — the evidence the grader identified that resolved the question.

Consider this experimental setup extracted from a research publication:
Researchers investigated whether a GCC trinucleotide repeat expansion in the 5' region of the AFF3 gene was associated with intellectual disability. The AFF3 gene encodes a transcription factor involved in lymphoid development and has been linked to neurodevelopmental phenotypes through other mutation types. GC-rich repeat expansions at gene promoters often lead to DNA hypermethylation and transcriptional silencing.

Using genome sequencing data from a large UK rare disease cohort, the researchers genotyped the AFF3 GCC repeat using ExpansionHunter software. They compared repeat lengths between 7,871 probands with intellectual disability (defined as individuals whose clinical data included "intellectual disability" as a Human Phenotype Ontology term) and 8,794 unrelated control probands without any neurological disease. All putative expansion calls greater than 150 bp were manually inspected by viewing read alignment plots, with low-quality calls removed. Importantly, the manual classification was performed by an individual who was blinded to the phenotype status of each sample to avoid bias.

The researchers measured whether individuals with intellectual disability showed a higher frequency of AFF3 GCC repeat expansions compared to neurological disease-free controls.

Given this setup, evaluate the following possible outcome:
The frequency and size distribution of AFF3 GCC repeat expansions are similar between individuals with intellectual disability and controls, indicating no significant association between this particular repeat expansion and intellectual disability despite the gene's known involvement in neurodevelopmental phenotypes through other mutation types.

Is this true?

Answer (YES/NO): NO